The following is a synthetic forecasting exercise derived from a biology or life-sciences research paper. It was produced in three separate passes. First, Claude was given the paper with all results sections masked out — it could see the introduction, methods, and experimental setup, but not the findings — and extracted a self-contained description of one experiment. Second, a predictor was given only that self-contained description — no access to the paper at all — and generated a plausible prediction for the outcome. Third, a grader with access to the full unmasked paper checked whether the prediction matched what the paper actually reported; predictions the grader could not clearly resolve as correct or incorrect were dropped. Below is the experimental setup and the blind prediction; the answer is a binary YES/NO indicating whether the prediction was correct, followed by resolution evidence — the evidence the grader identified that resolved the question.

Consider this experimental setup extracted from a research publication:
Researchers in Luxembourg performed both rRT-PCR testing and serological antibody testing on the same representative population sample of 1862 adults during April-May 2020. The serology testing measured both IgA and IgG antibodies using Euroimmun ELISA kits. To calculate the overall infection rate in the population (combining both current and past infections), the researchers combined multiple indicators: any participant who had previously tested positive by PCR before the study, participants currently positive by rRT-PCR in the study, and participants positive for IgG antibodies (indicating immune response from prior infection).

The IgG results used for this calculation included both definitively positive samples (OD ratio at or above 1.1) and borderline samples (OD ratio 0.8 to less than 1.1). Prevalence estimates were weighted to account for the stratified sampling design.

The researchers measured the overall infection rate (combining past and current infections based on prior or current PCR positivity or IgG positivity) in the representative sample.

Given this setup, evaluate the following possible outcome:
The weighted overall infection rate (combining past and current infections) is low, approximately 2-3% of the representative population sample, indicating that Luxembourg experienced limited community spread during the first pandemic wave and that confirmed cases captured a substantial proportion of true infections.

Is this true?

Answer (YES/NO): YES